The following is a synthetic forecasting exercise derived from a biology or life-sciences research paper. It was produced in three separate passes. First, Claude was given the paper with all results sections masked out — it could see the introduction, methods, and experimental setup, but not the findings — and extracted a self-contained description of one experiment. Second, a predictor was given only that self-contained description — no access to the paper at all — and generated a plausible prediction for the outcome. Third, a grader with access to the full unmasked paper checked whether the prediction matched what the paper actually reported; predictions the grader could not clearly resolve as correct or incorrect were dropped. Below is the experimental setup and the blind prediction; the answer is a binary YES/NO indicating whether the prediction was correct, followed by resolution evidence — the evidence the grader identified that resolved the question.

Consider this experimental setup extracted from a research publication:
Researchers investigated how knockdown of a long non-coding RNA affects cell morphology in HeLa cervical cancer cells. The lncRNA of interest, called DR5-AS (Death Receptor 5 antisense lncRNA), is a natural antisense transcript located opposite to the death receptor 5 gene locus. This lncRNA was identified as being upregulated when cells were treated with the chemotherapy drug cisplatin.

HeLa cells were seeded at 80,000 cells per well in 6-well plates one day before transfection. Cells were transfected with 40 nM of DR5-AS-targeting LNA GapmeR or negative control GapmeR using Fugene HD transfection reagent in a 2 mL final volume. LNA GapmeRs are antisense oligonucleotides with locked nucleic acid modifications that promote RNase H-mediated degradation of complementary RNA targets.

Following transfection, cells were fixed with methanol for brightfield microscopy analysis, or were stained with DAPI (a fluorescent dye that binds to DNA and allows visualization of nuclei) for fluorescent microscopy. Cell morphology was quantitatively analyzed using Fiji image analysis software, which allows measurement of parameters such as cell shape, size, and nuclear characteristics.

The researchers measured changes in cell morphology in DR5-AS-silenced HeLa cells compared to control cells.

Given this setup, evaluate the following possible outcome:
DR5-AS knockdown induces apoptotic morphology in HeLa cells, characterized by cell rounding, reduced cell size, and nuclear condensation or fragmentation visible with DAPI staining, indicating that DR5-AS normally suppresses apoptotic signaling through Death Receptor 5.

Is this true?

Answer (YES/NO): NO